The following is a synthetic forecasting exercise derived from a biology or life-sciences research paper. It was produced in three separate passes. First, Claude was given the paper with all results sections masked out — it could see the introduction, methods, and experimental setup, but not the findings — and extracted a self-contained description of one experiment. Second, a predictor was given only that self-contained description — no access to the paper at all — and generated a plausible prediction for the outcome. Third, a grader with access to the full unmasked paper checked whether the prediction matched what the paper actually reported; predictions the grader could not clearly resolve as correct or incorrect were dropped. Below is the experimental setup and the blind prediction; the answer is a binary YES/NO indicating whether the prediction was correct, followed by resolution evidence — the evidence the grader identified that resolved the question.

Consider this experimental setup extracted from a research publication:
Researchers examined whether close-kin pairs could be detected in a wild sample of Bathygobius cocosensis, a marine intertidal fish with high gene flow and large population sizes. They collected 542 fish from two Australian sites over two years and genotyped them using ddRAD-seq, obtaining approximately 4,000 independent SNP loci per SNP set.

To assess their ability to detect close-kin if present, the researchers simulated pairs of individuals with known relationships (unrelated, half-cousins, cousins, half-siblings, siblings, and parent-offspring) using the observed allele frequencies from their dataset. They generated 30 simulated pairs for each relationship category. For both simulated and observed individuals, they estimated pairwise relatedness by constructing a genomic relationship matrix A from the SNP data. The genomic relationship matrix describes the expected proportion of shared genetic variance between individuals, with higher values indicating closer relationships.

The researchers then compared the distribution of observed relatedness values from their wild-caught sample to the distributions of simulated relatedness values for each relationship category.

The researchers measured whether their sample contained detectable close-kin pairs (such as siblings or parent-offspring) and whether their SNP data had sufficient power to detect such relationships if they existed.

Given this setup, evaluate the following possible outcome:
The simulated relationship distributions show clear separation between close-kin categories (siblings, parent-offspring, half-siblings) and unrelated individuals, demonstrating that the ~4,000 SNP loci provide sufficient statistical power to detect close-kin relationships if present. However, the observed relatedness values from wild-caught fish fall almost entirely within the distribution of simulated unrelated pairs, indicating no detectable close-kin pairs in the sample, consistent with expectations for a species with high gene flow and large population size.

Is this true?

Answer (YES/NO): YES